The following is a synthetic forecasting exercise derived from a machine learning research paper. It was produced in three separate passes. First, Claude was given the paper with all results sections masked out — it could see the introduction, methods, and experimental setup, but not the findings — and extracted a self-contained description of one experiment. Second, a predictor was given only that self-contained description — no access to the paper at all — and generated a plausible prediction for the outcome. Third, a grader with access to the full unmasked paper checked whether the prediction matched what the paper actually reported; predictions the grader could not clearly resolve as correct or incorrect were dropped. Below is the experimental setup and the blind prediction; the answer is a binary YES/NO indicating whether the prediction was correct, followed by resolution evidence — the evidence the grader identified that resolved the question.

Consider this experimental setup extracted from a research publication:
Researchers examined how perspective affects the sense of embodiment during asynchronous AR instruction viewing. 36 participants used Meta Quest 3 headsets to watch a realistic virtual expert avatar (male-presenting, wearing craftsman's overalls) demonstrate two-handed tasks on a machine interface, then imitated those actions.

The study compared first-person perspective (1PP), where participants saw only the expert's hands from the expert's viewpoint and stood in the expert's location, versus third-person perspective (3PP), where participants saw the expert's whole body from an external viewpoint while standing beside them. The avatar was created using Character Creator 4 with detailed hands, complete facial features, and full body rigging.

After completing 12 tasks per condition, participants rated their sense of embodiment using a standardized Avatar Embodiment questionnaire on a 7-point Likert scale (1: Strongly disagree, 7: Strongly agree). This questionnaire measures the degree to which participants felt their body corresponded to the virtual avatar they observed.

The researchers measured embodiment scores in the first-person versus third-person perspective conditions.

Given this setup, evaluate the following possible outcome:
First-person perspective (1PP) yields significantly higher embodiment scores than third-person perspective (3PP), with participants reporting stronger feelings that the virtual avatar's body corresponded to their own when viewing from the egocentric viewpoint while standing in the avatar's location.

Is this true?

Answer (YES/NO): YES